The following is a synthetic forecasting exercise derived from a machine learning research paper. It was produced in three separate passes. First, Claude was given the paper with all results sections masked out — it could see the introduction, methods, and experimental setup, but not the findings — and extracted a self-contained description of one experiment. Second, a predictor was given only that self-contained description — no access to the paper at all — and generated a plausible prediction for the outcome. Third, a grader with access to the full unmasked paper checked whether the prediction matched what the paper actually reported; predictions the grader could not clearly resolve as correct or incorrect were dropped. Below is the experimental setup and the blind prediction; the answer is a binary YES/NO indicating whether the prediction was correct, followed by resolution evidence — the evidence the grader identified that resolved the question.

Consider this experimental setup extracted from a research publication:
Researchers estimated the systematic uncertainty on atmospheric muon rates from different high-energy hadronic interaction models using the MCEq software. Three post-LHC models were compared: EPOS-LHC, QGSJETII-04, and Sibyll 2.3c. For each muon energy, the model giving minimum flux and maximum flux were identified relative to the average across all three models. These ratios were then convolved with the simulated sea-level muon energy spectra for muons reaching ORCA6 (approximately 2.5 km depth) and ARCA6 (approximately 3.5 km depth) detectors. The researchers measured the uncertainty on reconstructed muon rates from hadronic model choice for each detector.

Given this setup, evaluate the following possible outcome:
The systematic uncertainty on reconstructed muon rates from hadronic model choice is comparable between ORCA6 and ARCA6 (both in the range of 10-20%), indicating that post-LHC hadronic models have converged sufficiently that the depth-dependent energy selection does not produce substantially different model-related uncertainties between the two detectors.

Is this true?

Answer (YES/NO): NO